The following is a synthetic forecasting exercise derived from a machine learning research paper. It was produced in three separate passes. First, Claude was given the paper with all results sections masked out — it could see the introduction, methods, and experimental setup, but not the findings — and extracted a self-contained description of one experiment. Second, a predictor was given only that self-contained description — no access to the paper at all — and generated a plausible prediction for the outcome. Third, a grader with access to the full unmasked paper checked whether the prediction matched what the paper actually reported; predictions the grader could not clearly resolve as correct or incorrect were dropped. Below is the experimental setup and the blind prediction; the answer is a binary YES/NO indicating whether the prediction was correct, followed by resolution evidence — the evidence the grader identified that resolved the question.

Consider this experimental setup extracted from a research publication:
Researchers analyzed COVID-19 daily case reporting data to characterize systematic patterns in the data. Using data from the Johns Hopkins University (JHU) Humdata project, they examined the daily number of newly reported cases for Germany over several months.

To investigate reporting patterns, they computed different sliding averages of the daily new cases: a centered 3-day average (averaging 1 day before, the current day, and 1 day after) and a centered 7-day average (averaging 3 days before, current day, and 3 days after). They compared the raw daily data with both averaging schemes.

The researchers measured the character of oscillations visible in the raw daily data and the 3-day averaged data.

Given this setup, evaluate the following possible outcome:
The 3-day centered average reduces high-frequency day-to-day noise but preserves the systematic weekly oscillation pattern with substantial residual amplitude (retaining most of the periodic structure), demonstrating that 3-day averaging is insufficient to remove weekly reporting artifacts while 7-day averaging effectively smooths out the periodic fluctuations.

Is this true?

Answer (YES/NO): YES